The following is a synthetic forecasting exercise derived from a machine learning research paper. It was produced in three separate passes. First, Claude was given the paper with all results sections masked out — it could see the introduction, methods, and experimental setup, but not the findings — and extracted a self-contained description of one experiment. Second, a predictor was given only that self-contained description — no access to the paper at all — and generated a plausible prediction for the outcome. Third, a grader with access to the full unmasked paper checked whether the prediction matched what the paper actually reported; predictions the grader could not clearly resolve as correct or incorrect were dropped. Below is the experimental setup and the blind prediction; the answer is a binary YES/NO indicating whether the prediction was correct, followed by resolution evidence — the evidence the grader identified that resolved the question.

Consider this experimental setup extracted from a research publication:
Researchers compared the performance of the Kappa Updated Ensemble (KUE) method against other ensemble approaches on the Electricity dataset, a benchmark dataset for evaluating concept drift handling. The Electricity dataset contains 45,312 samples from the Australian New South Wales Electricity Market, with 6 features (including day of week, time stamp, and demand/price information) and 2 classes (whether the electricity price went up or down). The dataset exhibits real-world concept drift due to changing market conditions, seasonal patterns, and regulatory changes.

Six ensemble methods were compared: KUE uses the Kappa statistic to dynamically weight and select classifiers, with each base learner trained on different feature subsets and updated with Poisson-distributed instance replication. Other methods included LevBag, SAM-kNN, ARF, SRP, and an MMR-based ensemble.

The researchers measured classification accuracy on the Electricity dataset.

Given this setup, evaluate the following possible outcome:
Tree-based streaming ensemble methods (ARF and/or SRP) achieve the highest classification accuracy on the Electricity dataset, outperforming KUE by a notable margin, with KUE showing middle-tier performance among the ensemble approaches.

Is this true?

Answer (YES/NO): NO